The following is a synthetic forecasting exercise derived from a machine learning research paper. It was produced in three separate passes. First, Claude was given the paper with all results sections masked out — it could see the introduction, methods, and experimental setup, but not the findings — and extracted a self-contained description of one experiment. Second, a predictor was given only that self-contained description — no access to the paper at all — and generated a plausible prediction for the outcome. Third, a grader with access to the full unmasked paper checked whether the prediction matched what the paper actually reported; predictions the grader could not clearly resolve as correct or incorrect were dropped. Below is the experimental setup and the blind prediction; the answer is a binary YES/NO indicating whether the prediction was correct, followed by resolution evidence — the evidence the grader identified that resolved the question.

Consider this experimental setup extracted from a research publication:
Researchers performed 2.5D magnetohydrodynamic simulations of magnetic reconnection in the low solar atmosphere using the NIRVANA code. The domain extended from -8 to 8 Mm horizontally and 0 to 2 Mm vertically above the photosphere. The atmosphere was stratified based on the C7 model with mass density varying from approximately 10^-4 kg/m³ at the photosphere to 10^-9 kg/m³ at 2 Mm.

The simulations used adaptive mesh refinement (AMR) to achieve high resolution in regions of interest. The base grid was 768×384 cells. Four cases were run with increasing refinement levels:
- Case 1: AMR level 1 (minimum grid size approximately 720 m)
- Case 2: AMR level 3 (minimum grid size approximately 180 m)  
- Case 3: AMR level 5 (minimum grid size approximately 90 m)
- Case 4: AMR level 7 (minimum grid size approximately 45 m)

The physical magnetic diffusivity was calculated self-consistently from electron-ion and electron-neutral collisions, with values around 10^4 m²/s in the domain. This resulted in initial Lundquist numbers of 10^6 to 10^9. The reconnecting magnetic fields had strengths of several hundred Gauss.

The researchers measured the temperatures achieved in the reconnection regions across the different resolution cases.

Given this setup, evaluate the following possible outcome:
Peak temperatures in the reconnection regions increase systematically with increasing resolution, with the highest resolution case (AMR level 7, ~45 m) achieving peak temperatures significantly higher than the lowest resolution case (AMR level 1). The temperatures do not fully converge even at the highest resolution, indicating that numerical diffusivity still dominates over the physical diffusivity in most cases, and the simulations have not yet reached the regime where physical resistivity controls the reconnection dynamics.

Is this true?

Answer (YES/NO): NO